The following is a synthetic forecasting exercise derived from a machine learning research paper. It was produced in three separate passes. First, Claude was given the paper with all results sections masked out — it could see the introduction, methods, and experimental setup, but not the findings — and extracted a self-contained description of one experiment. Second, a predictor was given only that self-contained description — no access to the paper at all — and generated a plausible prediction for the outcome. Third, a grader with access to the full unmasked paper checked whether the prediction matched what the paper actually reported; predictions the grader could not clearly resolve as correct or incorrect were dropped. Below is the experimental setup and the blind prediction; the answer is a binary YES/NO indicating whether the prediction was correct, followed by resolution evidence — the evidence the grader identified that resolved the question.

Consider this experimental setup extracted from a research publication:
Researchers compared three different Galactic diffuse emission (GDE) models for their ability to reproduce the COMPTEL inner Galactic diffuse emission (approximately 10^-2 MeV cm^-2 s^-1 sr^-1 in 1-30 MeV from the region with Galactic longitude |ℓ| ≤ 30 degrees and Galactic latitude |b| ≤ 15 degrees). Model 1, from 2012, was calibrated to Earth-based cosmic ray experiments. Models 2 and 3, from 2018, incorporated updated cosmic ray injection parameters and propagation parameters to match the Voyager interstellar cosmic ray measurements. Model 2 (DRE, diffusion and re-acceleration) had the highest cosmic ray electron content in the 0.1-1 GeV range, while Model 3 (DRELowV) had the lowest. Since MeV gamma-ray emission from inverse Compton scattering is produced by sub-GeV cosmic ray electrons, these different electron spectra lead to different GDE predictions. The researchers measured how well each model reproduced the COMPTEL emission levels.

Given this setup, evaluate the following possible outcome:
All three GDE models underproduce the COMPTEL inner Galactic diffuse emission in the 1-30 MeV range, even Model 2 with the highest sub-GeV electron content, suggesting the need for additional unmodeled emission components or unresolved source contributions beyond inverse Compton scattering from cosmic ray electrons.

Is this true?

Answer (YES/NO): YES